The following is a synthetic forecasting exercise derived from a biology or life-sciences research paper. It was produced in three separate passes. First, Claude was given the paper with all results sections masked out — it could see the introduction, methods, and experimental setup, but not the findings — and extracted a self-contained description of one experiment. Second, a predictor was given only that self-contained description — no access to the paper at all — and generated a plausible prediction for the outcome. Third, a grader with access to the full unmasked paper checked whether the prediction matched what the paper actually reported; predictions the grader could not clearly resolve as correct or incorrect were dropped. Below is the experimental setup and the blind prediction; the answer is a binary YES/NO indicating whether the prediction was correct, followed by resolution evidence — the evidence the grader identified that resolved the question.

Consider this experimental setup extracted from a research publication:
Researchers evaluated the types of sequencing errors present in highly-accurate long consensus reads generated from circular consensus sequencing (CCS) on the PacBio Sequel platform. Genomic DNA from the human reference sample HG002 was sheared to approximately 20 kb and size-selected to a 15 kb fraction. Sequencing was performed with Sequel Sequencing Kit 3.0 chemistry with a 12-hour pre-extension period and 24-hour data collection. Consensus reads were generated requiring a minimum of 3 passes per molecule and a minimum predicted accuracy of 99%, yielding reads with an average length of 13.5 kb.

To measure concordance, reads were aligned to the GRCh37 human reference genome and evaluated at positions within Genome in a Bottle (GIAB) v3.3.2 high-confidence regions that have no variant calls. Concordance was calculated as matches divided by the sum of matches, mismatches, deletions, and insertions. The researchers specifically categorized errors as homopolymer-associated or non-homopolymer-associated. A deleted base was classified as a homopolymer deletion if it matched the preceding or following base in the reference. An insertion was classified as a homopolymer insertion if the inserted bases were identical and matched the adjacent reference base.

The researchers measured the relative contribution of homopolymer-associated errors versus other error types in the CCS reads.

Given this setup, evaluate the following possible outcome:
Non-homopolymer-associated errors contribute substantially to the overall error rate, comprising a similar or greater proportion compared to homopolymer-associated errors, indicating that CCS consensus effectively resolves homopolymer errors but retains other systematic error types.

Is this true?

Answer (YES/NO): NO